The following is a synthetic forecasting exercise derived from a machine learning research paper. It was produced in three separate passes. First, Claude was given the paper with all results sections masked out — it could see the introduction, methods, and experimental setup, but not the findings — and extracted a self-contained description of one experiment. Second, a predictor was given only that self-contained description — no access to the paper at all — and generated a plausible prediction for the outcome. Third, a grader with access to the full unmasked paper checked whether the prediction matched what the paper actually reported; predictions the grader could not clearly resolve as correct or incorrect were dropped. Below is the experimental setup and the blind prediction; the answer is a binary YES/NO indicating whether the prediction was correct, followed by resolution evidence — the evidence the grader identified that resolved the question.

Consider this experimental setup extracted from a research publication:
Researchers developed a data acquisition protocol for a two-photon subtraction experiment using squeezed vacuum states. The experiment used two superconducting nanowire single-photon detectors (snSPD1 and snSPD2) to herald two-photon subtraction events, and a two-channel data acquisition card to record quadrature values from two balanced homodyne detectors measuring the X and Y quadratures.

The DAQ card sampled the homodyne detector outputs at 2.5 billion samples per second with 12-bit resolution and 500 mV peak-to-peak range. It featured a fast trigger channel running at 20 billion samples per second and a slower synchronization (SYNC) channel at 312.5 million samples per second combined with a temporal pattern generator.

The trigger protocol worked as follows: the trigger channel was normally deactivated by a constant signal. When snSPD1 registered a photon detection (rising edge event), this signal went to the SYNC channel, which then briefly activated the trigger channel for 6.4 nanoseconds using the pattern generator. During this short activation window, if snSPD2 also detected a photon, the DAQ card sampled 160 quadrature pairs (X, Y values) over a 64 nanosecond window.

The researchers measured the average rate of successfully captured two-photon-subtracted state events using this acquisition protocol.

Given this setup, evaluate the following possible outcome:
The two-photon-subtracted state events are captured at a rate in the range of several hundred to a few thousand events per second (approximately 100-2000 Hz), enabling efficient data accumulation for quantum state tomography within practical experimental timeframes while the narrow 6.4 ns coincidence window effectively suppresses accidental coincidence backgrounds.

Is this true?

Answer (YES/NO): NO